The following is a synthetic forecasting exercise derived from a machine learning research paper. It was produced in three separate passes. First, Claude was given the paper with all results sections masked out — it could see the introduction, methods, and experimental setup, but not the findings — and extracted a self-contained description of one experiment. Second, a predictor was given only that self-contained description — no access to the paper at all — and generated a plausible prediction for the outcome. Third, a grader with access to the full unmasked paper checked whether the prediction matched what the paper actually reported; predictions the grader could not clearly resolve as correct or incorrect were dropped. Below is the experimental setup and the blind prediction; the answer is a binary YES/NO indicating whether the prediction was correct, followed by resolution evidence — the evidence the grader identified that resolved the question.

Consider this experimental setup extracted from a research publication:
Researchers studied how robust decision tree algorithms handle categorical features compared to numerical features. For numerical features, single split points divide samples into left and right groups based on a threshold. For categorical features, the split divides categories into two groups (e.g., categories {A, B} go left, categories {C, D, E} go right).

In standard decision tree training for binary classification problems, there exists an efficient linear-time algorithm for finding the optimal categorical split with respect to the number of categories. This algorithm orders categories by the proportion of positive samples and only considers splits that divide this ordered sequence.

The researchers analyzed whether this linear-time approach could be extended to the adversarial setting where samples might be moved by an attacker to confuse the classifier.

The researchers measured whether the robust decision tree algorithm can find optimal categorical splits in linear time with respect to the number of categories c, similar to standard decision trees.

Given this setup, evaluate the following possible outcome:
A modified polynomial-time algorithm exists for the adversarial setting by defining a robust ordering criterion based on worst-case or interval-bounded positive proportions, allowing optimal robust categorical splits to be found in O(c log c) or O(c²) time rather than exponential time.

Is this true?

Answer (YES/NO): NO